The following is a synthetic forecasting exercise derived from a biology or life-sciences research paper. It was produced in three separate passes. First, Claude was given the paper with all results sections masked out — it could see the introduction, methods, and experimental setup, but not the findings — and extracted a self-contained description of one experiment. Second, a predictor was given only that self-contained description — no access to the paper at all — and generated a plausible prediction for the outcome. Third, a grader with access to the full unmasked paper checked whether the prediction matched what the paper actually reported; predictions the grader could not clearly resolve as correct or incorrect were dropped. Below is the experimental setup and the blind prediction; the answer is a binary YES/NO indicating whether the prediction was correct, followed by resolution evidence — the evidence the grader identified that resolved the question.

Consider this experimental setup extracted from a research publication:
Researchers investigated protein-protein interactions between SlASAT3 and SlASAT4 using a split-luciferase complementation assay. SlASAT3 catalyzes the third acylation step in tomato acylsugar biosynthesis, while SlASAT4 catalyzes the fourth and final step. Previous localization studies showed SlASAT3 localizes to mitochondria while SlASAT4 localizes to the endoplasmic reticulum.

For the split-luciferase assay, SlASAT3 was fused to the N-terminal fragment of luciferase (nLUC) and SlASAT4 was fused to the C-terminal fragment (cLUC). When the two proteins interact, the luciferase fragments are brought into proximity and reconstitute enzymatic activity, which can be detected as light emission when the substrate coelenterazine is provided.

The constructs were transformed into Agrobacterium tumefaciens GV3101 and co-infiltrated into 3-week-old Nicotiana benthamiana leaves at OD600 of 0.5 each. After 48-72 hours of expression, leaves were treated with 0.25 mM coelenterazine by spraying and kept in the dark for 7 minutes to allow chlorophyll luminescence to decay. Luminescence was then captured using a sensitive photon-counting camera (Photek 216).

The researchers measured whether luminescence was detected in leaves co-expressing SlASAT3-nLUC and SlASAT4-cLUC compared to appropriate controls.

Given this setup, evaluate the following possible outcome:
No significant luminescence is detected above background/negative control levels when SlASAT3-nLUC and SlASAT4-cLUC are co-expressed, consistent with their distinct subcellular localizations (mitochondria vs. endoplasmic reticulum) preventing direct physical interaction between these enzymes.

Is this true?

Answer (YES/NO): NO